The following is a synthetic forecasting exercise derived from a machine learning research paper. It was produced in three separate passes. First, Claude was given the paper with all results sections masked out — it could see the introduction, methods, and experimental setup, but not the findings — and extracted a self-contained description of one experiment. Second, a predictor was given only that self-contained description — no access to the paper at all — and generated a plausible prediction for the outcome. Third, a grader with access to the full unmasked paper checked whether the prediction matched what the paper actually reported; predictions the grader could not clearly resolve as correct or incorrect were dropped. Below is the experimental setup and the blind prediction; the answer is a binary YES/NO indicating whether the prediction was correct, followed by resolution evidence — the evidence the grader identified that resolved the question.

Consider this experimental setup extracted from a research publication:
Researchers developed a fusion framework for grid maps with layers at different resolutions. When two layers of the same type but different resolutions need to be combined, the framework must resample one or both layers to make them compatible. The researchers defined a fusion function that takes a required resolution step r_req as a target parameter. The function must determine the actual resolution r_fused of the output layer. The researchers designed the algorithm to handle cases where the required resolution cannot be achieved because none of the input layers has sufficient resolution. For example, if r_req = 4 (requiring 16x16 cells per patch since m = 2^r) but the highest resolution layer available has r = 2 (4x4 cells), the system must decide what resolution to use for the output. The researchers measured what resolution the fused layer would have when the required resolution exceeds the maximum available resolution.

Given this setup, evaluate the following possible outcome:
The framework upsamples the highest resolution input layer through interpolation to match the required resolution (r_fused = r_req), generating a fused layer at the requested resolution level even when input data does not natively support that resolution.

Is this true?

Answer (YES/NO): NO